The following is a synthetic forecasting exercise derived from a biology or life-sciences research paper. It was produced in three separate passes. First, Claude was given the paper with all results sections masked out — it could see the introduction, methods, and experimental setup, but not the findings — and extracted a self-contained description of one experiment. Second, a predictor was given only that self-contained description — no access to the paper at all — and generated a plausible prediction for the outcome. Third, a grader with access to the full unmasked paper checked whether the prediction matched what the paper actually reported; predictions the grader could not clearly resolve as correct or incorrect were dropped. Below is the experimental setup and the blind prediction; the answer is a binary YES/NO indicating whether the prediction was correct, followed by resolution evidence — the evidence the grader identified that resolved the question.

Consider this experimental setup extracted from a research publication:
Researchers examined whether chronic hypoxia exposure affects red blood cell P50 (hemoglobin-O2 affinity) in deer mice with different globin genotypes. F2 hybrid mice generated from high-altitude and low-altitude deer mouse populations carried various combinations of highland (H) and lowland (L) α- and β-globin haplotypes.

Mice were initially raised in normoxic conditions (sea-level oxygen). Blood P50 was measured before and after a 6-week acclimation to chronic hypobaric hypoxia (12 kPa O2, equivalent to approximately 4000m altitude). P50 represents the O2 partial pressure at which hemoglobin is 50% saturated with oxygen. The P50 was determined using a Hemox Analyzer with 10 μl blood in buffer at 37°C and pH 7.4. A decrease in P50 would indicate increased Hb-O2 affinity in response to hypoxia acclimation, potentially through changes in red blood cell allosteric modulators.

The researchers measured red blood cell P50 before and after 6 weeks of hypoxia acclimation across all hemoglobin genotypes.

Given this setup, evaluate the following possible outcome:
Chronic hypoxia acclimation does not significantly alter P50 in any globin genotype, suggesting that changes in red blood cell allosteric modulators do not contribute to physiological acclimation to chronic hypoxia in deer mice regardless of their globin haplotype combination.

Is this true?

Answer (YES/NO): NO